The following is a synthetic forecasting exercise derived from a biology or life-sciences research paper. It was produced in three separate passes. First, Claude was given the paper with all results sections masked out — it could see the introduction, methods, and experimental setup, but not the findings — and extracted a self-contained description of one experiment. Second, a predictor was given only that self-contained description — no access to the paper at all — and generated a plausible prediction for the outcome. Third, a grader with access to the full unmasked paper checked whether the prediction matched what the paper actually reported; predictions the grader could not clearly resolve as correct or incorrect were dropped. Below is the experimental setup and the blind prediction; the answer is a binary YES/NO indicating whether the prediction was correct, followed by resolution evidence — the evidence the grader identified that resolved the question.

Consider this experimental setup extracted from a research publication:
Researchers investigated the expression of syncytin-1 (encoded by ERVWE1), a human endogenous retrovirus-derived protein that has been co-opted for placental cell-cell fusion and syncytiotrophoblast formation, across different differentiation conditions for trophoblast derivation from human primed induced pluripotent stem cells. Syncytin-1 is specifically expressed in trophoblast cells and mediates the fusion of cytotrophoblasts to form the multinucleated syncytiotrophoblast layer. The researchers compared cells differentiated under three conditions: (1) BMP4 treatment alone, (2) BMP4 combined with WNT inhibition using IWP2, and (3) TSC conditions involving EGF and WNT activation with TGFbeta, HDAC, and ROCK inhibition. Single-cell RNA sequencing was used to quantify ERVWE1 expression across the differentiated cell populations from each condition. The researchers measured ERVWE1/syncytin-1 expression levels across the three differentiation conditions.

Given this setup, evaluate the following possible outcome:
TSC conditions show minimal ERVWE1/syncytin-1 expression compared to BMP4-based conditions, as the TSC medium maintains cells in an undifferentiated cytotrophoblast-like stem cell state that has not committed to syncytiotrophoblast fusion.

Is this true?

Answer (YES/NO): NO